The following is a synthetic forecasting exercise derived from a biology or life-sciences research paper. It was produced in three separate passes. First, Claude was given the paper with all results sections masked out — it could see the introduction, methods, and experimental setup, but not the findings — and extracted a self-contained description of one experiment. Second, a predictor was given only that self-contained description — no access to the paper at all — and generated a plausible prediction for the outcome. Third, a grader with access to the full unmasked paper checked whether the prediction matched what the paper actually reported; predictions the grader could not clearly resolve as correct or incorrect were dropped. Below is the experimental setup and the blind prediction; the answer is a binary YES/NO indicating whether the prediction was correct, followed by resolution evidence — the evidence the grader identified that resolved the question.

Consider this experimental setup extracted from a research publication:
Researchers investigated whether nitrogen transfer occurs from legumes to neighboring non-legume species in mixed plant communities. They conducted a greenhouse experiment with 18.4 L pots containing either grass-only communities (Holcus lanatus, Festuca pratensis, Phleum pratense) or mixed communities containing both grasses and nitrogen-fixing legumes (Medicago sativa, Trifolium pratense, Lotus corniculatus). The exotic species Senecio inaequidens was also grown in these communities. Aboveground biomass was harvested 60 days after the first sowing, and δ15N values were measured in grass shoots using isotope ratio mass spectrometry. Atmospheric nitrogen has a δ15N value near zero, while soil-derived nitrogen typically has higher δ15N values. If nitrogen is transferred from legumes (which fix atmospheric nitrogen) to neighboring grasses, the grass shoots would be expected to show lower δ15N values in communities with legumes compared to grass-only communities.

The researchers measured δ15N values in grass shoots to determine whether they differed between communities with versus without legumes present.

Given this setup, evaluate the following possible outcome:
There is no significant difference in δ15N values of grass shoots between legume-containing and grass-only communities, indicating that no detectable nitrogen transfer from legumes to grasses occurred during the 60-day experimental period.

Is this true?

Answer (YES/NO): YES